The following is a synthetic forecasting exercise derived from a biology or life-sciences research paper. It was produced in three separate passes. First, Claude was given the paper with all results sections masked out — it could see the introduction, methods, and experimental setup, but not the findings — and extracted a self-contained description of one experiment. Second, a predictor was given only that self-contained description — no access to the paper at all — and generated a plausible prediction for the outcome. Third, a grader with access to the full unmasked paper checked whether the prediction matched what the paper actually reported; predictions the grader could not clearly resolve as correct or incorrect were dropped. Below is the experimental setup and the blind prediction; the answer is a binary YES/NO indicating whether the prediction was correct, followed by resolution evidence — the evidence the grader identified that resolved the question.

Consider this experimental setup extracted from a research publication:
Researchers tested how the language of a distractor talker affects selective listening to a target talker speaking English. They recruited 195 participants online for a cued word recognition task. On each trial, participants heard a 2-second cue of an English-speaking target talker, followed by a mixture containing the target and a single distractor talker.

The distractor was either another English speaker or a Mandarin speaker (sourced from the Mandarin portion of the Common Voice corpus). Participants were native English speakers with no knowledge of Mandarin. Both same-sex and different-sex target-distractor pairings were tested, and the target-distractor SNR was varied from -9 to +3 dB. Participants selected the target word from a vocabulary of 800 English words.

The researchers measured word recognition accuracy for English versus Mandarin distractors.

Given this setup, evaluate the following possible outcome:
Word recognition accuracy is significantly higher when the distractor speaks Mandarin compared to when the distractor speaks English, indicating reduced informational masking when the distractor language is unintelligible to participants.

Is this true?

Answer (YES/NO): YES